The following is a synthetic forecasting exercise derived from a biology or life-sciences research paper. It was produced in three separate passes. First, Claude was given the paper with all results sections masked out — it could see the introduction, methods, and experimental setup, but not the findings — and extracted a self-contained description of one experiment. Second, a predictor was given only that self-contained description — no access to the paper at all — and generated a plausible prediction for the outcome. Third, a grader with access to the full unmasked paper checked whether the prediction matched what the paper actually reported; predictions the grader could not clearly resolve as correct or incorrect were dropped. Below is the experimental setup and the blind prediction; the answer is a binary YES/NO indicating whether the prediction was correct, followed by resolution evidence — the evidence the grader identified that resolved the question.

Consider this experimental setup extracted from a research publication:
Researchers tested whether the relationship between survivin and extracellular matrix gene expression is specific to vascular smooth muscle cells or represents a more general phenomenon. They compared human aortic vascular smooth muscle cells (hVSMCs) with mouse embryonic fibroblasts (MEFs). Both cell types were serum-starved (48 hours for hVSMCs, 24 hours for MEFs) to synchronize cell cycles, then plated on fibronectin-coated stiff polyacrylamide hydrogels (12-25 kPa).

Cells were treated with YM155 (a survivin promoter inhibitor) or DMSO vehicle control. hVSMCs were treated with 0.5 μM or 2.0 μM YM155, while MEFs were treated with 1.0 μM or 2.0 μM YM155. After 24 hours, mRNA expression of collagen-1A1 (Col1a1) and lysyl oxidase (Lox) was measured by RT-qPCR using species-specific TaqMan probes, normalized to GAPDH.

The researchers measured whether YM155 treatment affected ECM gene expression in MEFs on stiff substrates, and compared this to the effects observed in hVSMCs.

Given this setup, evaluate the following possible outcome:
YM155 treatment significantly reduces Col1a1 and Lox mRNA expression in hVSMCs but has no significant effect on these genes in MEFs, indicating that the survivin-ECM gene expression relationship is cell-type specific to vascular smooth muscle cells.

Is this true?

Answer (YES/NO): NO